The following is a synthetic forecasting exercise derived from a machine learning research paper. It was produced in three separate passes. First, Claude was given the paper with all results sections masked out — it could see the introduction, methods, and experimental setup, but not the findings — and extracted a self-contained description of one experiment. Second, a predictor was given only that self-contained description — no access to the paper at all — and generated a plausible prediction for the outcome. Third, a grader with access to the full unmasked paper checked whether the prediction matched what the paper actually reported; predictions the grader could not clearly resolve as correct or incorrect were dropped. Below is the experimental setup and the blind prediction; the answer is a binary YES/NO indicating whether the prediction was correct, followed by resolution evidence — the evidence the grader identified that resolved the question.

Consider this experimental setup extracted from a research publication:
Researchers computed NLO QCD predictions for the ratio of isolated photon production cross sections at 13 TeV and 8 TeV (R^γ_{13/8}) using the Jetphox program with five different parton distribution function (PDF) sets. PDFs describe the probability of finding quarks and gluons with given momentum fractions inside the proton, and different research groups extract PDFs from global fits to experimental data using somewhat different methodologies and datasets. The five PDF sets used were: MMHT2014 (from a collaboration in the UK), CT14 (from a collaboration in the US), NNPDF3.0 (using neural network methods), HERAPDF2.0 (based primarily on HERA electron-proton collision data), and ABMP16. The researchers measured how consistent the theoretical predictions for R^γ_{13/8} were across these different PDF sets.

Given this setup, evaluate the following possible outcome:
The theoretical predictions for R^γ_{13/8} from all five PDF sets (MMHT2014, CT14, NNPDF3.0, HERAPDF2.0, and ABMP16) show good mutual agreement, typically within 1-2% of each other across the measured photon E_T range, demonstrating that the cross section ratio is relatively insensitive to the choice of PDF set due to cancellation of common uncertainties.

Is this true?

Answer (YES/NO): NO